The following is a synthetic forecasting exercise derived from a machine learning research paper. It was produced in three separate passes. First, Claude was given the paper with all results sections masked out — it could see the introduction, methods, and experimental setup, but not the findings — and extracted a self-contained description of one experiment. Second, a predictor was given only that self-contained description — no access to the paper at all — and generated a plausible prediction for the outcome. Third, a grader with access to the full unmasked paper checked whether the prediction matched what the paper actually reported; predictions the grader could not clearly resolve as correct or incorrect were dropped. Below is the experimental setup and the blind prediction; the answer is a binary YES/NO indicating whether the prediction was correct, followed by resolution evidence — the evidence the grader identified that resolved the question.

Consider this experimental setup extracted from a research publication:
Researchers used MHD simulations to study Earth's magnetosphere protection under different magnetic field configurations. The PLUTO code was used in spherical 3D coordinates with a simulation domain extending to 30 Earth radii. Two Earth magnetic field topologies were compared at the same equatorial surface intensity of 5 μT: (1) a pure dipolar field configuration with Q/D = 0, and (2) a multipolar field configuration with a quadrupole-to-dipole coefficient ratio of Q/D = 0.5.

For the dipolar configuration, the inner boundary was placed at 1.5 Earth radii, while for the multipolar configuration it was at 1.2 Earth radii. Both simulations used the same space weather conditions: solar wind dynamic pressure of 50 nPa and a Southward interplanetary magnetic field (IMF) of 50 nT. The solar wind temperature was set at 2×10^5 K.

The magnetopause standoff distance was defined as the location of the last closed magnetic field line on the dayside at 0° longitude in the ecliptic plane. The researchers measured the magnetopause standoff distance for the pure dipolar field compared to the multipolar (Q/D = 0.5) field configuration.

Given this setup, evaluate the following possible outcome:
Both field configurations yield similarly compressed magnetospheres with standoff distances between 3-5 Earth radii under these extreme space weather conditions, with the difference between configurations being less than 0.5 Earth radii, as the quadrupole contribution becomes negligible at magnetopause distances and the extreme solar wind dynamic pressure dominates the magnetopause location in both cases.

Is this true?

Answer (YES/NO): NO